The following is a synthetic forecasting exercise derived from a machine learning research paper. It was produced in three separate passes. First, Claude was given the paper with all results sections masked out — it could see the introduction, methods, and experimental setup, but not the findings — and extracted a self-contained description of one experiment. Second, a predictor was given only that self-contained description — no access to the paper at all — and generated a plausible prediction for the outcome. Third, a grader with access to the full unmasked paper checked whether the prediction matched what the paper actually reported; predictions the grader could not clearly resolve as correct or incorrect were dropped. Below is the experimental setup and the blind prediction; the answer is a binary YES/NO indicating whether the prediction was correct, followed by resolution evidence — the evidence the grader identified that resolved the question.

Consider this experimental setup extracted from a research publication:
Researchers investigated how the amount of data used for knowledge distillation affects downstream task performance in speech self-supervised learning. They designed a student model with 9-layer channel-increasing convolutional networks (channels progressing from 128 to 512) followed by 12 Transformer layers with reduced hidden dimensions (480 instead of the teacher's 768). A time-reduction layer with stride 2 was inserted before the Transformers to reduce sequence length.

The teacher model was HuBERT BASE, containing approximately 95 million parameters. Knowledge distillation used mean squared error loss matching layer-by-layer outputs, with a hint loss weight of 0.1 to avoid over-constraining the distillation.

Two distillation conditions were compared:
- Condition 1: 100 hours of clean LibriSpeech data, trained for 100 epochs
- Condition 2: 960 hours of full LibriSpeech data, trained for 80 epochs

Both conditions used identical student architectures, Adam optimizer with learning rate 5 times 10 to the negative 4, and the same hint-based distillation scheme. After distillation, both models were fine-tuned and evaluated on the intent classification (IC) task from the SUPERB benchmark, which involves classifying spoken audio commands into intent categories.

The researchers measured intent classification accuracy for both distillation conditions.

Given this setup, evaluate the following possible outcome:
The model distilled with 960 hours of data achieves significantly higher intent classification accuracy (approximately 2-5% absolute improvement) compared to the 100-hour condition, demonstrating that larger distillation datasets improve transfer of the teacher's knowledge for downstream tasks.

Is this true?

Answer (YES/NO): NO